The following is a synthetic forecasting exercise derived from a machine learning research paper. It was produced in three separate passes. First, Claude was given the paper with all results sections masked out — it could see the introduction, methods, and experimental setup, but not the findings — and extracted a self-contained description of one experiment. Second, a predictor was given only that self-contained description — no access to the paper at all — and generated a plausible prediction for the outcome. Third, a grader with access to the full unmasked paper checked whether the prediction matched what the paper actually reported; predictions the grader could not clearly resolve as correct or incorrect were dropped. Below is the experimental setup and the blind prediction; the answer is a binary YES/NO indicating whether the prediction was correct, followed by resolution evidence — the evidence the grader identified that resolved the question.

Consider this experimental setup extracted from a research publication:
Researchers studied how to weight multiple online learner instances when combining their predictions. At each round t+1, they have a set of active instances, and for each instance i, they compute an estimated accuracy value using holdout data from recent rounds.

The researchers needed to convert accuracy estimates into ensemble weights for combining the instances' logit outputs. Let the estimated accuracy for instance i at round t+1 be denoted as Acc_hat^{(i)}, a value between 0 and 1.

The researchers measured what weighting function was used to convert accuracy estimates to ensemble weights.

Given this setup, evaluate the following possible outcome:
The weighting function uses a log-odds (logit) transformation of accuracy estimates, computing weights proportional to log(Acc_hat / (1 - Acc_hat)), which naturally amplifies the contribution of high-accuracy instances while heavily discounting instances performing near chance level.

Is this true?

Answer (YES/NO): NO